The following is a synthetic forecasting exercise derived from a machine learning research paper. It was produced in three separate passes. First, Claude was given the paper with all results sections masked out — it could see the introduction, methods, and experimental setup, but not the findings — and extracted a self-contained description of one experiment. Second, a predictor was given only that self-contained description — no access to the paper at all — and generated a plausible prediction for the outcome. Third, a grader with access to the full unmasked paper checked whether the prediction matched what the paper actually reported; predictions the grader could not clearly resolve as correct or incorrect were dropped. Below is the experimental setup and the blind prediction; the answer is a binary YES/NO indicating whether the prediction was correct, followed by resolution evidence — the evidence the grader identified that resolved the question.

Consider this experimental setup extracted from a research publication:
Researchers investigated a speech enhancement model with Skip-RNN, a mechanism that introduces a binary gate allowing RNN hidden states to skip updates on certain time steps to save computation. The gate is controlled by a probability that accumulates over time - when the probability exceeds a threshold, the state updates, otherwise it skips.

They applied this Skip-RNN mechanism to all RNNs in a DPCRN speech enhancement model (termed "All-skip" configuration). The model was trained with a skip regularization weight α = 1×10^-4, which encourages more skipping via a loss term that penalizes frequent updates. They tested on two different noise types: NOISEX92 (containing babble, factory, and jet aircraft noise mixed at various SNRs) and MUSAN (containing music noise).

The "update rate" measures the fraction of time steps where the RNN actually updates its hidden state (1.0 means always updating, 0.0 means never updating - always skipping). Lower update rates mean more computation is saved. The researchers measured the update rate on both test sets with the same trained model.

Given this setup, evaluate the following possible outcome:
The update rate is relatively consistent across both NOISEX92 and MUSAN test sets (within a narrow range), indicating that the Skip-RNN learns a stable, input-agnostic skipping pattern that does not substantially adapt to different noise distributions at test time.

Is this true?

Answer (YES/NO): NO